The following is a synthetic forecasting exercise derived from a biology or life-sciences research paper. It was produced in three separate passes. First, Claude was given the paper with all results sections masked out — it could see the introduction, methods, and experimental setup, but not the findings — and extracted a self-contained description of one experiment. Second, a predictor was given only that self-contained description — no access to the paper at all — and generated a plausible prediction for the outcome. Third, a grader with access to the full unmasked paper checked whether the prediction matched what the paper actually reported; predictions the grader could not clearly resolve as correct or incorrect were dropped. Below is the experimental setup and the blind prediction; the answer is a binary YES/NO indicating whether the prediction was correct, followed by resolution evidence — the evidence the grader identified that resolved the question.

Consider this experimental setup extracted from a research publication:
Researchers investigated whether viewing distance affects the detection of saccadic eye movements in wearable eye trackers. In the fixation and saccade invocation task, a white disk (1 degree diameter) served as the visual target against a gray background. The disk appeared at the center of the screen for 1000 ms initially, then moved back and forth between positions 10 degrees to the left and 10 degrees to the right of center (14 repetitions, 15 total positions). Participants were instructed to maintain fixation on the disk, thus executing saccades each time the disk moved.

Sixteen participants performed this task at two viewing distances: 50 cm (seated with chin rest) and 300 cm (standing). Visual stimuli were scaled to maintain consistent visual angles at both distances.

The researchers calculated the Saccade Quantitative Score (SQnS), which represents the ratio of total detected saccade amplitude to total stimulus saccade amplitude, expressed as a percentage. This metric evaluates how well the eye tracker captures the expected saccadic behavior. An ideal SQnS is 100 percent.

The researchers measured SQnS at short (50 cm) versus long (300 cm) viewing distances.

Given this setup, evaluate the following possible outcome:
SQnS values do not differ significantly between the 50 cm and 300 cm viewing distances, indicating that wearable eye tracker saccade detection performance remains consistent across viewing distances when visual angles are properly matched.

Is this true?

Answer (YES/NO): YES